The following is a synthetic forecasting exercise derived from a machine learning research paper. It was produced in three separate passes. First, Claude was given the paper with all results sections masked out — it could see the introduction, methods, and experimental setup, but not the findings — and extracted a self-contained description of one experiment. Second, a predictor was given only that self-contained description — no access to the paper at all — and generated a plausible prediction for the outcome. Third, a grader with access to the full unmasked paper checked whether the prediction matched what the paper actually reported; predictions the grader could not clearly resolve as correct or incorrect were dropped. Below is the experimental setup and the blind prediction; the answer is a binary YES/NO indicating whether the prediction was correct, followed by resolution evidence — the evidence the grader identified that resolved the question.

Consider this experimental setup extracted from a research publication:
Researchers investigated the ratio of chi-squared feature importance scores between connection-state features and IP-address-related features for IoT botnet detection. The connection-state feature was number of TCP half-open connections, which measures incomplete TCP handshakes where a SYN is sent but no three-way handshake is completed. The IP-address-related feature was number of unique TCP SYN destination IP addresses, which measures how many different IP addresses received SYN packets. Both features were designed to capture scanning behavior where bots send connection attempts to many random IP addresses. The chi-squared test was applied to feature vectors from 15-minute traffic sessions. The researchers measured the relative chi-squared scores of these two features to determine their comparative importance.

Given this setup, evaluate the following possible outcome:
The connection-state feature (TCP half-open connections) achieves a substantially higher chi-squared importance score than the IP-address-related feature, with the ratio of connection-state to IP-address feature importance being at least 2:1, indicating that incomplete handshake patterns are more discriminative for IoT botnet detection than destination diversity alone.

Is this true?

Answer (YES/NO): NO